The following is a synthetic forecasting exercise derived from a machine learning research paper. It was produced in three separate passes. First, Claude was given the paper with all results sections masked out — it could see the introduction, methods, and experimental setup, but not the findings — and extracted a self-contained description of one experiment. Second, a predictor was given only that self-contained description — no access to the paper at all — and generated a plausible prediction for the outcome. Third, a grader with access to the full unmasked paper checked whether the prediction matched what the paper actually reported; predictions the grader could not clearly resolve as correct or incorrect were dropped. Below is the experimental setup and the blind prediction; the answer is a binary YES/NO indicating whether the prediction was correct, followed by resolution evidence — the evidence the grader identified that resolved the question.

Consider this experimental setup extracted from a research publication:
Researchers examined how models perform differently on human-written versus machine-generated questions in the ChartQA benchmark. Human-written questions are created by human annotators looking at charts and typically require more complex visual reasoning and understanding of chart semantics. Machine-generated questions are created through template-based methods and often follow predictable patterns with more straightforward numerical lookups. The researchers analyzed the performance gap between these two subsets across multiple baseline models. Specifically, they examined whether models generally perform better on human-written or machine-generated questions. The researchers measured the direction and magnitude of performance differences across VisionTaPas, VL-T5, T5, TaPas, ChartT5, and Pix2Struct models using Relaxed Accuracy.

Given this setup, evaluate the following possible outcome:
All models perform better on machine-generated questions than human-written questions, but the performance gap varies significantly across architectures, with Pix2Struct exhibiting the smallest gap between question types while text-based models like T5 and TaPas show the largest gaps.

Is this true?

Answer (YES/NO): NO